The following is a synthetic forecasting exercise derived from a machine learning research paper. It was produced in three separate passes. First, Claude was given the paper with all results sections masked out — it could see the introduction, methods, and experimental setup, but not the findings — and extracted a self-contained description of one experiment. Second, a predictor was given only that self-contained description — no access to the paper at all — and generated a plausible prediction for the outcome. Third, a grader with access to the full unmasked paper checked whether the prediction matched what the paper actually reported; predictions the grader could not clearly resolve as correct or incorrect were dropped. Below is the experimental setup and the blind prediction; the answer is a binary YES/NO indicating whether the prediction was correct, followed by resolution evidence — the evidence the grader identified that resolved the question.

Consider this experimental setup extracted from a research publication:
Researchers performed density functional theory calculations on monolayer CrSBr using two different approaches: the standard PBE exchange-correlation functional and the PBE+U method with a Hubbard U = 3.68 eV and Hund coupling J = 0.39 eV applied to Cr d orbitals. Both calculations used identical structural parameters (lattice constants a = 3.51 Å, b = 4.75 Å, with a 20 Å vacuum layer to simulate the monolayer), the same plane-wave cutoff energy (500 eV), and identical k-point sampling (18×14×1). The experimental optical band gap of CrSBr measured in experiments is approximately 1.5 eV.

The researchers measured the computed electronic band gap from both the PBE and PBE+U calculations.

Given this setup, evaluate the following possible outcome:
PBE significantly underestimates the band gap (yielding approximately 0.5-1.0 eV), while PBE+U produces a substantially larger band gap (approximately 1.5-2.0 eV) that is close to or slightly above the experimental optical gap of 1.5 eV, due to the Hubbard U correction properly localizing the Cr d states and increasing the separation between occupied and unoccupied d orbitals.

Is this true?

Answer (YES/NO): NO